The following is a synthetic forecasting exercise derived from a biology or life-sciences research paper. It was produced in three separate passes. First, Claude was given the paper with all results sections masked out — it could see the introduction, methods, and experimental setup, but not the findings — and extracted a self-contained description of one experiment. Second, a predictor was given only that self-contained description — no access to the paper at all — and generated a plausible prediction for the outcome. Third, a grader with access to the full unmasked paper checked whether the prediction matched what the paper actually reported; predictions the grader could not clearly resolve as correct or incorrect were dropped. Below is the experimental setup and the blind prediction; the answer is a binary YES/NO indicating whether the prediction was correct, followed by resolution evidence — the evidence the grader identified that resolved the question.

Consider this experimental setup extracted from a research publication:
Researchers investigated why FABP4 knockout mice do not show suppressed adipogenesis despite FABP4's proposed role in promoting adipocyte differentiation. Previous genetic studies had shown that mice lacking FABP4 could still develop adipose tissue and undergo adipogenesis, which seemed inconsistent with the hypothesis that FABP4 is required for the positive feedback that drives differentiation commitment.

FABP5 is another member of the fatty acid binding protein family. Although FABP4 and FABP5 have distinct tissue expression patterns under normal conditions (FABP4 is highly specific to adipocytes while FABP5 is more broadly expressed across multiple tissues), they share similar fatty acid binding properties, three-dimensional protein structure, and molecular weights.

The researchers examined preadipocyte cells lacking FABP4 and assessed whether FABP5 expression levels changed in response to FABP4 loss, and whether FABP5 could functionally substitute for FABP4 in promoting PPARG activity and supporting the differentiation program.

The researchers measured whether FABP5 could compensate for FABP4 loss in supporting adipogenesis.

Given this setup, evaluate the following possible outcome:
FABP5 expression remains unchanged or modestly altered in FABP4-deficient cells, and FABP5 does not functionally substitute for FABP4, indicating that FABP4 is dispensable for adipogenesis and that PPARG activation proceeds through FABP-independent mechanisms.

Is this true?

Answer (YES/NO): NO